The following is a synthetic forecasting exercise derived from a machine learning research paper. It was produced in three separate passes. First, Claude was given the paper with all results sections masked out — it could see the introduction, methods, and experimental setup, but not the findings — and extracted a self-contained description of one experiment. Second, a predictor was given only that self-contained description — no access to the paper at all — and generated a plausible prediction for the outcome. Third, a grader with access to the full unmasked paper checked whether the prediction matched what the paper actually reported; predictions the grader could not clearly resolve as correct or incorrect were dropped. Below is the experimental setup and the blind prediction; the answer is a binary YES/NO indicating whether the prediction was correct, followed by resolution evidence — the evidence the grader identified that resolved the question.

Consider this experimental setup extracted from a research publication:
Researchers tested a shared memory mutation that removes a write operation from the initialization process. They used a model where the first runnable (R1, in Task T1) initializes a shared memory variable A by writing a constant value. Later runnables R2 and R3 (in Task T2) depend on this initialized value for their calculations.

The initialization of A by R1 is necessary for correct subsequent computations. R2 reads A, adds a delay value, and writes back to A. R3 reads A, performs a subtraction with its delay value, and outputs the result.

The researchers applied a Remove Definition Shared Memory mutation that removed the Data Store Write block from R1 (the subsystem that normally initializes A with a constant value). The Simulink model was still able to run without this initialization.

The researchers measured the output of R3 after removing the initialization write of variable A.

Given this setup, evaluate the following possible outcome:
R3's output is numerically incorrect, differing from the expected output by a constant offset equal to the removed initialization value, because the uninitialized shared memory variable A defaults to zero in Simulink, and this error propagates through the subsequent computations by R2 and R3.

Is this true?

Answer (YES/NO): NO